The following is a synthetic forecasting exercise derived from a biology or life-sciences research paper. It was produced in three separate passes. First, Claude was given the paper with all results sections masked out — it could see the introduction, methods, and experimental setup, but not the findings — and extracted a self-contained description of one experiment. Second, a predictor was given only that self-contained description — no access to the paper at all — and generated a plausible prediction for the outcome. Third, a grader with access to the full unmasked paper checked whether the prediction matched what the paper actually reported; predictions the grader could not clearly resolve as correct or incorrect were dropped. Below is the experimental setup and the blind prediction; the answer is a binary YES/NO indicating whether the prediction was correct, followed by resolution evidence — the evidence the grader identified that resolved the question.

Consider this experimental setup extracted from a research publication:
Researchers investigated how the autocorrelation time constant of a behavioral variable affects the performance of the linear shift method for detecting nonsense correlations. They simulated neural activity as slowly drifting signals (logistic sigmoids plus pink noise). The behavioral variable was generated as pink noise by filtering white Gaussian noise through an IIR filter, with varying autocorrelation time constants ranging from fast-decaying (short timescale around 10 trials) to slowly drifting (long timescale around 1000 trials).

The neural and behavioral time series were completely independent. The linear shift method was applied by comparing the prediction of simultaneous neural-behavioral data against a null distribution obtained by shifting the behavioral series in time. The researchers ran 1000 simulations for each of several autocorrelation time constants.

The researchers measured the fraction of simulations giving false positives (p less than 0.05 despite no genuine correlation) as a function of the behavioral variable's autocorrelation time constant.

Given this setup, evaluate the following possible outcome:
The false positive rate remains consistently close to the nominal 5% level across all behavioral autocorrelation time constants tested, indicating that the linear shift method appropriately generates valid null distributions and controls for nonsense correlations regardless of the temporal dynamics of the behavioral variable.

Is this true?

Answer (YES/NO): NO